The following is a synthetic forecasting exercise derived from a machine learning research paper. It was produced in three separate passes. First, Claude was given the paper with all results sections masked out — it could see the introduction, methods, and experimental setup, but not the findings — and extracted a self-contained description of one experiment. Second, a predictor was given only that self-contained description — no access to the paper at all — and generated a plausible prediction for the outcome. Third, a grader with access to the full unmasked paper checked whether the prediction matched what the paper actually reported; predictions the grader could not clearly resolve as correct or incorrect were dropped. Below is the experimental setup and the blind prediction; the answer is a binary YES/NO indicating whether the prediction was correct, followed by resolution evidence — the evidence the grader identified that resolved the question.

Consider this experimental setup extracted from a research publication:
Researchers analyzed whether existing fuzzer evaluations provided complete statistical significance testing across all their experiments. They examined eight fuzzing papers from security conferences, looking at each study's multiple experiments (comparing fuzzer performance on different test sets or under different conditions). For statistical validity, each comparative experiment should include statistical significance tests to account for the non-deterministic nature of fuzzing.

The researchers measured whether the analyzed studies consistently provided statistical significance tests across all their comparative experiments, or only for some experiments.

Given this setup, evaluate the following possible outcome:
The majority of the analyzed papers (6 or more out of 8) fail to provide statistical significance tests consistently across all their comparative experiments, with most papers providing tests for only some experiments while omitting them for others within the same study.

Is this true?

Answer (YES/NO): YES